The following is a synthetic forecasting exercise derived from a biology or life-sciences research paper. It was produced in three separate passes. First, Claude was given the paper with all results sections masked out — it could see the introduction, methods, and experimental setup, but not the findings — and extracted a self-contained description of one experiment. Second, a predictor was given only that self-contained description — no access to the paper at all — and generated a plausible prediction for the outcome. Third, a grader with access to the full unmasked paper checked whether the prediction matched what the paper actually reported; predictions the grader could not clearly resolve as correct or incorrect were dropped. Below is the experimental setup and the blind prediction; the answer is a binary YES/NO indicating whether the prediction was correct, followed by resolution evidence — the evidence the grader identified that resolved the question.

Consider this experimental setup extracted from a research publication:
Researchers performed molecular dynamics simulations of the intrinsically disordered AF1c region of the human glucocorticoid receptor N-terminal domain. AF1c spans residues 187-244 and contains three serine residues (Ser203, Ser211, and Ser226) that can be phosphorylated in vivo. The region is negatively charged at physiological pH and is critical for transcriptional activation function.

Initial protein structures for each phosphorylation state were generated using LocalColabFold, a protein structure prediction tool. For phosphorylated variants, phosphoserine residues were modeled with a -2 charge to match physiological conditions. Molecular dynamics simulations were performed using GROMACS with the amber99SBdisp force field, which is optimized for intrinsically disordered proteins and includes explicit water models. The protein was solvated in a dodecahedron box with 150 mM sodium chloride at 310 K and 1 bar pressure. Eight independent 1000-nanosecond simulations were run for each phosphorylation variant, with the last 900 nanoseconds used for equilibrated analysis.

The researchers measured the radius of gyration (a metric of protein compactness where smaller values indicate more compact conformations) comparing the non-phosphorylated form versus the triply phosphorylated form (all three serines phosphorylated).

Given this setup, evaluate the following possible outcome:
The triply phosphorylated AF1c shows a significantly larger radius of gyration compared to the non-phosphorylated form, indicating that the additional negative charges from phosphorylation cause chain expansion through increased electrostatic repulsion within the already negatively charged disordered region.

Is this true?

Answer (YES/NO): YES